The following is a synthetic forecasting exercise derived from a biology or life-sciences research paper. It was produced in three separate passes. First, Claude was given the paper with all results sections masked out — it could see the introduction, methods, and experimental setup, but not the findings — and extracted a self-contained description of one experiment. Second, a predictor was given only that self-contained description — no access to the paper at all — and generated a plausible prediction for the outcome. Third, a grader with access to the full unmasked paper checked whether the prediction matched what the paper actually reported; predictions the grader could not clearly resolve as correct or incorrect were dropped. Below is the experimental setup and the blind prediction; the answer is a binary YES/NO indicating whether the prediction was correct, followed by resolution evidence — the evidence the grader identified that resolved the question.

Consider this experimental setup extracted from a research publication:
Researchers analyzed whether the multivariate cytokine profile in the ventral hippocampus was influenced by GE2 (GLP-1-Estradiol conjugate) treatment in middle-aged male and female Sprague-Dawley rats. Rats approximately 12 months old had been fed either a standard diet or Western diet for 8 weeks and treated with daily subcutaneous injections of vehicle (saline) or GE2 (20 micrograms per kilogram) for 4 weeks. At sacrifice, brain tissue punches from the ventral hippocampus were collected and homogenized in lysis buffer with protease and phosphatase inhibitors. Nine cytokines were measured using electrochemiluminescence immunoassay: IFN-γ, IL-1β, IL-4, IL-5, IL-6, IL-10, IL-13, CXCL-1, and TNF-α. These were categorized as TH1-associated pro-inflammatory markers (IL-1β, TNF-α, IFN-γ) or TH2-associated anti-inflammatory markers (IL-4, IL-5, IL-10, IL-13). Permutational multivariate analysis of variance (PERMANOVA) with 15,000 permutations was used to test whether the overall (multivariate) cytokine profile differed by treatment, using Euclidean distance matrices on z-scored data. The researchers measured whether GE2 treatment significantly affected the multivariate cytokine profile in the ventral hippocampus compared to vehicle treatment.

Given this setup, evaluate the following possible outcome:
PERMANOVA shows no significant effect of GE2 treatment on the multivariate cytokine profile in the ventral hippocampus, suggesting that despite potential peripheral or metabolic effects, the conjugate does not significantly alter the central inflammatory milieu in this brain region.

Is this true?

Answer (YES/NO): NO